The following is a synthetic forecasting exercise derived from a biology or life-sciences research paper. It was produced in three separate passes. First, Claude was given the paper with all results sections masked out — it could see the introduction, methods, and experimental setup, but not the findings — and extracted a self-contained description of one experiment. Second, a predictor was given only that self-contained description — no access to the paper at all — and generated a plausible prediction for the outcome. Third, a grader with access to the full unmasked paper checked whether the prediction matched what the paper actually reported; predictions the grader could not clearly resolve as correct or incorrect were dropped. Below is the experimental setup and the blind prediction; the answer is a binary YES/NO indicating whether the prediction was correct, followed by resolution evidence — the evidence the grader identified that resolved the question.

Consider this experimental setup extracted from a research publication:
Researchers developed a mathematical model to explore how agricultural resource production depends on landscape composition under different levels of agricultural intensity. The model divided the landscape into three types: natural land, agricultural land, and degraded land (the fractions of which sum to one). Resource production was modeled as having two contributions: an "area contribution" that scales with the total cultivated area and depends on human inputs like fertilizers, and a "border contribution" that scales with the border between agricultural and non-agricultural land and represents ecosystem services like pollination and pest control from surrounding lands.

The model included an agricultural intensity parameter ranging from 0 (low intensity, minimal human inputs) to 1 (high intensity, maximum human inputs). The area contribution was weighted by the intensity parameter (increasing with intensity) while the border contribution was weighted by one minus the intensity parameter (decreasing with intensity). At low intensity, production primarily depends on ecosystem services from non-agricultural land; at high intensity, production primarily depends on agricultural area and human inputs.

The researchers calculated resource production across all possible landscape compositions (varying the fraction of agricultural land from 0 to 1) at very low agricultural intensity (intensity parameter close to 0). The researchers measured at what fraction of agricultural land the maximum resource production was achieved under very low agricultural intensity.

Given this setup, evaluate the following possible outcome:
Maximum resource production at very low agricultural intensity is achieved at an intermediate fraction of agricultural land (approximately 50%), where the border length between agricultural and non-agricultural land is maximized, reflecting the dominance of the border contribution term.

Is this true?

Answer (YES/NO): NO